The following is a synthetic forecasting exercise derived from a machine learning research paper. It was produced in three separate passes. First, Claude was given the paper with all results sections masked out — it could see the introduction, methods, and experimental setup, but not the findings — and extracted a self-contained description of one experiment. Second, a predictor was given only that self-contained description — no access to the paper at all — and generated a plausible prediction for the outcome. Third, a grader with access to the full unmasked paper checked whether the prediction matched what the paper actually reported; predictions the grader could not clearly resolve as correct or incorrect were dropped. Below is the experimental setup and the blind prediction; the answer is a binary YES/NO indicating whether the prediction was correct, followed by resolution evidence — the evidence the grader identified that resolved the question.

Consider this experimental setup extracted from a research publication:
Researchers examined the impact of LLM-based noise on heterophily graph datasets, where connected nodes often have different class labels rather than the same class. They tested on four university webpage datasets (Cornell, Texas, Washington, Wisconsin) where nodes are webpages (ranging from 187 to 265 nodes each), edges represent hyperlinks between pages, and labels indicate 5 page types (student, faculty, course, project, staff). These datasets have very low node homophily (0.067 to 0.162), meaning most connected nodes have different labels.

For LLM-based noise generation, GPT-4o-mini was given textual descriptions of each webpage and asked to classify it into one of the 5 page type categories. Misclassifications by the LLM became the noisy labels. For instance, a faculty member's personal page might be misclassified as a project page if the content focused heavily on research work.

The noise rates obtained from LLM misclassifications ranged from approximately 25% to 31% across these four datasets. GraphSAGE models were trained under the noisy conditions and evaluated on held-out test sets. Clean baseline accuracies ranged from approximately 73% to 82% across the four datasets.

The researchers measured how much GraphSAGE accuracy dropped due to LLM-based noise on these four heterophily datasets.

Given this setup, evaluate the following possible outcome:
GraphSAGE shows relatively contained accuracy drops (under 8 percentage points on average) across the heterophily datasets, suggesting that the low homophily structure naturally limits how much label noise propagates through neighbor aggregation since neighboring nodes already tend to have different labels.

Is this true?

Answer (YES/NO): NO